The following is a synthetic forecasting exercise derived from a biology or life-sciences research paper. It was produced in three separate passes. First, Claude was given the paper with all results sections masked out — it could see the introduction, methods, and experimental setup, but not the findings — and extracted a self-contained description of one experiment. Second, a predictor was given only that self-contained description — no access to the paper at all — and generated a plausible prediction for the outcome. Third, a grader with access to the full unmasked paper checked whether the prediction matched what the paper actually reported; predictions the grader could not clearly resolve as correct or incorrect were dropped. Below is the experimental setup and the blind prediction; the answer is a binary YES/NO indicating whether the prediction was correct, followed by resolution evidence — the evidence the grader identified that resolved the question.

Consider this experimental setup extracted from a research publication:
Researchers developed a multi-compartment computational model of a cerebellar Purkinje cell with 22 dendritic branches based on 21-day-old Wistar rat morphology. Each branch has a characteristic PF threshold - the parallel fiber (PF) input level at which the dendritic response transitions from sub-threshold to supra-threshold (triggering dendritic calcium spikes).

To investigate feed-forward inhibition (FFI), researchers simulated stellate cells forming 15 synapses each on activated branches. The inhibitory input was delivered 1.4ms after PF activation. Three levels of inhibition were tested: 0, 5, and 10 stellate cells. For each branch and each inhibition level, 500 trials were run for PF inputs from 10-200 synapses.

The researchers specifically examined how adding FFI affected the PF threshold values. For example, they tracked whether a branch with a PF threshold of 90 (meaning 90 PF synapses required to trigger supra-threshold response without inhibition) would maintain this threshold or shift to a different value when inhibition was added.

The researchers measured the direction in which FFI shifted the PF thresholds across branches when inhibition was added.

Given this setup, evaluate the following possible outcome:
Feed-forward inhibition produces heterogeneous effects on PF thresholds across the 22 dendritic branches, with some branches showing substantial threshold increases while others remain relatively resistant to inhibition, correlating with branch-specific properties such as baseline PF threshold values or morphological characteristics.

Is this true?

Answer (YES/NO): YES